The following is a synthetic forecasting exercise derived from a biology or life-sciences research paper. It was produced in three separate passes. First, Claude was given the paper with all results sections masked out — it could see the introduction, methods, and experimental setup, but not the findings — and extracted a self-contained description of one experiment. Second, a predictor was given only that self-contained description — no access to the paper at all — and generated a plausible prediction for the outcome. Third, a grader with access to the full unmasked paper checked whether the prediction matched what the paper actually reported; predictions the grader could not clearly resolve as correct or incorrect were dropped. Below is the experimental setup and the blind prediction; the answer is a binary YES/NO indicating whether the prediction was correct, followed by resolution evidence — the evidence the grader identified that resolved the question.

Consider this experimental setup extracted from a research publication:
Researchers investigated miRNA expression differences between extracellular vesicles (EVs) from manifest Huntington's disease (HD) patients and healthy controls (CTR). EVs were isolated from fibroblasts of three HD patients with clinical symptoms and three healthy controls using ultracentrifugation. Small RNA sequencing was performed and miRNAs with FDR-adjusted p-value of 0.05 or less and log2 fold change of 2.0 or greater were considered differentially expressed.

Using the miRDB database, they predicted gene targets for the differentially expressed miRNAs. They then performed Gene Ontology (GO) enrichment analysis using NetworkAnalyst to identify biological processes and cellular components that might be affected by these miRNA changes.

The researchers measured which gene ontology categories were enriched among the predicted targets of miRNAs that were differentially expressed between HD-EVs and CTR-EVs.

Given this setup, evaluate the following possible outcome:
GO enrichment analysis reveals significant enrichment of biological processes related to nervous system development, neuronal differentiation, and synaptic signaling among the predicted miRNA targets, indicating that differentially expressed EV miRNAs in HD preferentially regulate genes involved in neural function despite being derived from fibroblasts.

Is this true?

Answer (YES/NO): NO